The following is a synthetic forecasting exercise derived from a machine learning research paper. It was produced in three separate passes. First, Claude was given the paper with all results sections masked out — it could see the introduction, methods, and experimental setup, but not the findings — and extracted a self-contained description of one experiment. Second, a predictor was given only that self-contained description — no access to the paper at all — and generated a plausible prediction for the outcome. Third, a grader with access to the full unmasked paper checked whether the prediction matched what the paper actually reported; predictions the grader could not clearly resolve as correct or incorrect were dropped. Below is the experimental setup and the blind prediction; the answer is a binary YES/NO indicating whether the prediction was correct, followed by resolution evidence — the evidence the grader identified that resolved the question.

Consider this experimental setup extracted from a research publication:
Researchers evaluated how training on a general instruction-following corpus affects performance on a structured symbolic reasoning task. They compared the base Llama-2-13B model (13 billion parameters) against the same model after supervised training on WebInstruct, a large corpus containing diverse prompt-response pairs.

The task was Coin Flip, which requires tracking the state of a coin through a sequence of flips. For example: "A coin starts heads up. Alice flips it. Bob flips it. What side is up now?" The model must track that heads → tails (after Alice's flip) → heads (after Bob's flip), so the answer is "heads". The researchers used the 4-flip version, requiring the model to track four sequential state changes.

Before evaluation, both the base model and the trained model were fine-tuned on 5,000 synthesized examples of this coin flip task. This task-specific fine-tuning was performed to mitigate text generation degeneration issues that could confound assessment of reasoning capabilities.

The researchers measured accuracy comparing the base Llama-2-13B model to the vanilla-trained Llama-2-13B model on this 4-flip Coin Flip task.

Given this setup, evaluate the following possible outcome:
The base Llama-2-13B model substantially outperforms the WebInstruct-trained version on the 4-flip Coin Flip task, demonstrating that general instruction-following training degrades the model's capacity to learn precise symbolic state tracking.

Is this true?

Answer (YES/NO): YES